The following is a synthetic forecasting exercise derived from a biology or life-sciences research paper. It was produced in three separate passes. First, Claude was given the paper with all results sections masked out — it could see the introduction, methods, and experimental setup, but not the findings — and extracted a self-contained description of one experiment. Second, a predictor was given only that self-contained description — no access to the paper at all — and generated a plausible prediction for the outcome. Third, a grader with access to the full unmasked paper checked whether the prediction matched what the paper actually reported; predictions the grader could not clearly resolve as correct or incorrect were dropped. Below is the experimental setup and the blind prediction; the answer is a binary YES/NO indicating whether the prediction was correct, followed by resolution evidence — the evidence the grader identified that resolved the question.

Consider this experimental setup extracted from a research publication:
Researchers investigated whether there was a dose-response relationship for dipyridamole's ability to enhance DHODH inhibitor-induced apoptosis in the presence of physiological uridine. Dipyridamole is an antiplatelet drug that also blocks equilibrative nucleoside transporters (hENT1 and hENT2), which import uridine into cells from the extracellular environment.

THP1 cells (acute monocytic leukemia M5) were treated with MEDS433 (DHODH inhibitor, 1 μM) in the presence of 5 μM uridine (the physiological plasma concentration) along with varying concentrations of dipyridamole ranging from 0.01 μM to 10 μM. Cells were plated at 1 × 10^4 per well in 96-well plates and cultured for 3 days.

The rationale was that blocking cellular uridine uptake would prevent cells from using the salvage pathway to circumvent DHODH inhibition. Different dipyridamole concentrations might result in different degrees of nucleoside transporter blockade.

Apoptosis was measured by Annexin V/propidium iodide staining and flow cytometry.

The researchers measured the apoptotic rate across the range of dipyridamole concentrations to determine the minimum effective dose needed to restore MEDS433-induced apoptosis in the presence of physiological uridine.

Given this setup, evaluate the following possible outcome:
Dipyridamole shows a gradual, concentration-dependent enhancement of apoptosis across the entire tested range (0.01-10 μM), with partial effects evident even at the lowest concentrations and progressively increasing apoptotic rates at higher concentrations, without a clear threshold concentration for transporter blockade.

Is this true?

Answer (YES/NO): NO